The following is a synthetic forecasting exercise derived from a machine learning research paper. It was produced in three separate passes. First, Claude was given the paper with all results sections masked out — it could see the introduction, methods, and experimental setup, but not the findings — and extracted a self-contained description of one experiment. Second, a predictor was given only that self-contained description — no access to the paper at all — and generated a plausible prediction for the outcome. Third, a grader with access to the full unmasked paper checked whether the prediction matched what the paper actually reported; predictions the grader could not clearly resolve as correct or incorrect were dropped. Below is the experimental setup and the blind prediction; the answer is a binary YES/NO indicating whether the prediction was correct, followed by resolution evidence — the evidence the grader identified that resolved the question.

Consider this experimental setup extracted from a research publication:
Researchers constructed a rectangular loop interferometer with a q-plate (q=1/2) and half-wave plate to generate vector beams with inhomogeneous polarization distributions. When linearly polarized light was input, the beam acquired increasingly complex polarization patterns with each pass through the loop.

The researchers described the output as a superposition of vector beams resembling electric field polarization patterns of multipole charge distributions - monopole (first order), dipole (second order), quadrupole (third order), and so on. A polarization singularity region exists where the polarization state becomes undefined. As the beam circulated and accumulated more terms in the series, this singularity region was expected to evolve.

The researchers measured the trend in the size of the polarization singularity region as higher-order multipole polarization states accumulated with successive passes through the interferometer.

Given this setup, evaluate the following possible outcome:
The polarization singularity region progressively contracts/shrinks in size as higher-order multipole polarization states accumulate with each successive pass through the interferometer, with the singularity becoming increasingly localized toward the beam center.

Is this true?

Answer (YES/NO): NO